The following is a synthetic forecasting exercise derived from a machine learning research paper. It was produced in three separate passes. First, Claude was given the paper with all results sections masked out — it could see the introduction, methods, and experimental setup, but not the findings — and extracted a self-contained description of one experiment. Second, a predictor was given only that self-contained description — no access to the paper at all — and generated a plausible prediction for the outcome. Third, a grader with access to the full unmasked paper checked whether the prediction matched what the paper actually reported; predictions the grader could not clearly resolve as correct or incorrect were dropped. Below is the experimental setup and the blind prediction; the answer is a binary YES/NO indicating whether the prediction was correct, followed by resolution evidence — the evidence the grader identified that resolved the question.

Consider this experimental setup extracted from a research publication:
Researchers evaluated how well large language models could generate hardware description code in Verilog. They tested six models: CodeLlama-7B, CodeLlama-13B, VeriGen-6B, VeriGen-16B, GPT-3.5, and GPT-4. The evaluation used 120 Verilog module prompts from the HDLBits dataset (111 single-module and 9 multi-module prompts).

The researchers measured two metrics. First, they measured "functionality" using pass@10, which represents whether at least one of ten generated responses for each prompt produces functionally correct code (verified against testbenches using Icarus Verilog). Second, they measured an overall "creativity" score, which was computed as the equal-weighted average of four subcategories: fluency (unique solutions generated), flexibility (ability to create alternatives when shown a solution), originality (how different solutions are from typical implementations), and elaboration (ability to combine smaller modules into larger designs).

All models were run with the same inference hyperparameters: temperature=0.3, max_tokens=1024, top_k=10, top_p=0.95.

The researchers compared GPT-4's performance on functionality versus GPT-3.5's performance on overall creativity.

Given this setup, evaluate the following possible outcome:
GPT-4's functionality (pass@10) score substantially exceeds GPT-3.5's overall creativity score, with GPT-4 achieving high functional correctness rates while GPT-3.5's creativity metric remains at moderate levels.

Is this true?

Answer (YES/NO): NO